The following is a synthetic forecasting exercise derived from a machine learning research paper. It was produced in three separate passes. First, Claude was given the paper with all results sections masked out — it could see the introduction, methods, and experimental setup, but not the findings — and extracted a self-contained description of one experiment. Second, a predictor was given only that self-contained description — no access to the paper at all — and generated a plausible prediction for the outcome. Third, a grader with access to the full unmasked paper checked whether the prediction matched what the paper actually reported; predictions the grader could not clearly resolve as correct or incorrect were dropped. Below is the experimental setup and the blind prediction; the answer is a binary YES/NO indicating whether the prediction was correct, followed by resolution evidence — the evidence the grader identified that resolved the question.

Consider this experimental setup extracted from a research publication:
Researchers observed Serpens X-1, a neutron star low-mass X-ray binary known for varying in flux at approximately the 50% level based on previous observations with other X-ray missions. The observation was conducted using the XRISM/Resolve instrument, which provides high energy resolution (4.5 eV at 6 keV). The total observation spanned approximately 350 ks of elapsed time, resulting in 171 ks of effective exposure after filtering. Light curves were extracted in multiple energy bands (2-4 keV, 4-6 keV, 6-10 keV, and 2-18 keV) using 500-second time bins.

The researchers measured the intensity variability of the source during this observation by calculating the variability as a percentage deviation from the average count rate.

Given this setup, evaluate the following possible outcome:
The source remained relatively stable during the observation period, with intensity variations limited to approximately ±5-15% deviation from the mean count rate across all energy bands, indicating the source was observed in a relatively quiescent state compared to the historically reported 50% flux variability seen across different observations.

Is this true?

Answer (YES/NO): NO